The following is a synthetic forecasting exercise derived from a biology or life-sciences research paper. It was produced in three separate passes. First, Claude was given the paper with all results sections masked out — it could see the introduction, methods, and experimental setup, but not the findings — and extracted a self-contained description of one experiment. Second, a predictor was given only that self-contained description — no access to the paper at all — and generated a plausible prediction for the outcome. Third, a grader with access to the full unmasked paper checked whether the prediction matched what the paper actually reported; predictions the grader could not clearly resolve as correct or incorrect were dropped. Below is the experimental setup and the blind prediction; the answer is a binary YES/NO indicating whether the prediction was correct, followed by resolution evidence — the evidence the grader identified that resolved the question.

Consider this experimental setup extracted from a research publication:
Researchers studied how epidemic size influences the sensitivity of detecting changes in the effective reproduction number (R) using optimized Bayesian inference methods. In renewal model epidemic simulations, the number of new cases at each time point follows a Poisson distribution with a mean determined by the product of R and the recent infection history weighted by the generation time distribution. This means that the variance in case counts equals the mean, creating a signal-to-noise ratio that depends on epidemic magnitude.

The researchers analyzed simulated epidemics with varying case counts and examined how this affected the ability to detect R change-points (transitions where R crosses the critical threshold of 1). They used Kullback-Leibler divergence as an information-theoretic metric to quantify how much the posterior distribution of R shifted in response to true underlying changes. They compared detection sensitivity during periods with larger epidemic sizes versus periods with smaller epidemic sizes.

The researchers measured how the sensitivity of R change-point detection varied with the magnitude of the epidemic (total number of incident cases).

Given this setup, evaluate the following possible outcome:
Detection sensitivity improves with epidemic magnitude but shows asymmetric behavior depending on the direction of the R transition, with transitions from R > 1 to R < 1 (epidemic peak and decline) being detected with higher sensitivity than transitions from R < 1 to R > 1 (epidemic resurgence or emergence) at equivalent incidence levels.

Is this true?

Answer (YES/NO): YES